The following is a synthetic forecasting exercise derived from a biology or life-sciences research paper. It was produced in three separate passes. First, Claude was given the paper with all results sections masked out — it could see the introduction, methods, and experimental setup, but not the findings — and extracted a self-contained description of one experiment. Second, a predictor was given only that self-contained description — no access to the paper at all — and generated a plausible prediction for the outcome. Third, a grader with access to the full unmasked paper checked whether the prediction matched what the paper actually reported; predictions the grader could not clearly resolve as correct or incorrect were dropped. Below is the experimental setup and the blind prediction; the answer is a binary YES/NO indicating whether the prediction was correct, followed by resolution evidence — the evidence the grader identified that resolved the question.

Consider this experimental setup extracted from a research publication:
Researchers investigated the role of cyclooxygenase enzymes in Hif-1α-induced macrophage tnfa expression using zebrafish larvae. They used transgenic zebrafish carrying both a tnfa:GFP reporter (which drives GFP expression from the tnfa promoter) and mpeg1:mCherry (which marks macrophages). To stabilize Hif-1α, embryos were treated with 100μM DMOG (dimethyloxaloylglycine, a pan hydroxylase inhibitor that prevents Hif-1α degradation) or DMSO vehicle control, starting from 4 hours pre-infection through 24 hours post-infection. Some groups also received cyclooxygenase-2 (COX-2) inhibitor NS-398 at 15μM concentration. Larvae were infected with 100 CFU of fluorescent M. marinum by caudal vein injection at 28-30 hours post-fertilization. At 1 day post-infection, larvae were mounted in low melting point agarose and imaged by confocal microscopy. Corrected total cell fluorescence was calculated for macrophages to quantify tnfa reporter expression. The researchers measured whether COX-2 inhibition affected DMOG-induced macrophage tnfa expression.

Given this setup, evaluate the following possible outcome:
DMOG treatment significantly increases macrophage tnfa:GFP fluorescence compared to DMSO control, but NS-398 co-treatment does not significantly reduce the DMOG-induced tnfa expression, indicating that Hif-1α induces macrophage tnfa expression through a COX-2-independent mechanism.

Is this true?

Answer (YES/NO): NO